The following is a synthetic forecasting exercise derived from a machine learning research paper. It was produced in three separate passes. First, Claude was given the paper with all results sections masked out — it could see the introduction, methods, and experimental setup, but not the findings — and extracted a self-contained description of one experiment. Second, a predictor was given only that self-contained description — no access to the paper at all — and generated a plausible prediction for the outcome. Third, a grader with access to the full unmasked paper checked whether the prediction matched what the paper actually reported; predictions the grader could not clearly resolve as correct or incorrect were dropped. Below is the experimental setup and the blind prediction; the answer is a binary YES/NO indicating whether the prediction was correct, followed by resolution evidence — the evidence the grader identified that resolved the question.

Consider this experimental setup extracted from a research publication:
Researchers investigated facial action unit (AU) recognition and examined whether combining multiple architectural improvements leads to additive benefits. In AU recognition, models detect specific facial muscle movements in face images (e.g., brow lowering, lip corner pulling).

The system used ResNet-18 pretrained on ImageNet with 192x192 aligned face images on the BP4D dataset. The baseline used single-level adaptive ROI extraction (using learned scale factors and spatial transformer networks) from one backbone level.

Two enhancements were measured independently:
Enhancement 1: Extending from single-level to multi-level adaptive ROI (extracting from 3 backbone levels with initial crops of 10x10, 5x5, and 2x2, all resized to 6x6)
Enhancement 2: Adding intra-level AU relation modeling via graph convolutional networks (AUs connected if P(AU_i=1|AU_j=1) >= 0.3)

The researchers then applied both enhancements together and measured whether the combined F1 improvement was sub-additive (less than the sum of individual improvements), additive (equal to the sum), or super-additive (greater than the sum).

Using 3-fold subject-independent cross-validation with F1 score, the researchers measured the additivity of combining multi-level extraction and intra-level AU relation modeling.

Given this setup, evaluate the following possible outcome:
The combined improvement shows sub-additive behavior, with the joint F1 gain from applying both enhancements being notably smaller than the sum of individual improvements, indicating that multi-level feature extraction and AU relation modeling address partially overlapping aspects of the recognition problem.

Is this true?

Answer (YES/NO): NO